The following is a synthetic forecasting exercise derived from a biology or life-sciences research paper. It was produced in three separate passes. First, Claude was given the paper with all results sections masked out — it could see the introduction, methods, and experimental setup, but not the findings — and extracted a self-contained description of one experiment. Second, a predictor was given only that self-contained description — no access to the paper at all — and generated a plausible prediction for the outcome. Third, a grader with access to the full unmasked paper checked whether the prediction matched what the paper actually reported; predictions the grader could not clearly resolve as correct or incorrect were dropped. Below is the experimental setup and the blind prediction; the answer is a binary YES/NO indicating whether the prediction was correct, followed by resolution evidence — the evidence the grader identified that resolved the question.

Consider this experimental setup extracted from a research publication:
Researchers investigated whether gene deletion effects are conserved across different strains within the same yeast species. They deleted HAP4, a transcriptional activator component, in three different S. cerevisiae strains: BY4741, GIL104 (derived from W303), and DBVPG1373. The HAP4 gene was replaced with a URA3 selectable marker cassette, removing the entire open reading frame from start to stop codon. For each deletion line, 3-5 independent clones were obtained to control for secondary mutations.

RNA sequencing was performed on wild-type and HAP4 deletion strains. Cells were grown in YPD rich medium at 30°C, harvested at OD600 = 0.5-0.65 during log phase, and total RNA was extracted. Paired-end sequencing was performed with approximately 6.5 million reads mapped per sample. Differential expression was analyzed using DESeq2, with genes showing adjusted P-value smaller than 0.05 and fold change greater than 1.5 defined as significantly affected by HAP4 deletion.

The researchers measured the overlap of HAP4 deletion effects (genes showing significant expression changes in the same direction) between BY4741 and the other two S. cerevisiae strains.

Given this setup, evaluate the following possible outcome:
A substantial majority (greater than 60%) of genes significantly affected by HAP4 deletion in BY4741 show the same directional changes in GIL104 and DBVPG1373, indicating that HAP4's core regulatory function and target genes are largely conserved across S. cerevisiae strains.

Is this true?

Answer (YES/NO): NO